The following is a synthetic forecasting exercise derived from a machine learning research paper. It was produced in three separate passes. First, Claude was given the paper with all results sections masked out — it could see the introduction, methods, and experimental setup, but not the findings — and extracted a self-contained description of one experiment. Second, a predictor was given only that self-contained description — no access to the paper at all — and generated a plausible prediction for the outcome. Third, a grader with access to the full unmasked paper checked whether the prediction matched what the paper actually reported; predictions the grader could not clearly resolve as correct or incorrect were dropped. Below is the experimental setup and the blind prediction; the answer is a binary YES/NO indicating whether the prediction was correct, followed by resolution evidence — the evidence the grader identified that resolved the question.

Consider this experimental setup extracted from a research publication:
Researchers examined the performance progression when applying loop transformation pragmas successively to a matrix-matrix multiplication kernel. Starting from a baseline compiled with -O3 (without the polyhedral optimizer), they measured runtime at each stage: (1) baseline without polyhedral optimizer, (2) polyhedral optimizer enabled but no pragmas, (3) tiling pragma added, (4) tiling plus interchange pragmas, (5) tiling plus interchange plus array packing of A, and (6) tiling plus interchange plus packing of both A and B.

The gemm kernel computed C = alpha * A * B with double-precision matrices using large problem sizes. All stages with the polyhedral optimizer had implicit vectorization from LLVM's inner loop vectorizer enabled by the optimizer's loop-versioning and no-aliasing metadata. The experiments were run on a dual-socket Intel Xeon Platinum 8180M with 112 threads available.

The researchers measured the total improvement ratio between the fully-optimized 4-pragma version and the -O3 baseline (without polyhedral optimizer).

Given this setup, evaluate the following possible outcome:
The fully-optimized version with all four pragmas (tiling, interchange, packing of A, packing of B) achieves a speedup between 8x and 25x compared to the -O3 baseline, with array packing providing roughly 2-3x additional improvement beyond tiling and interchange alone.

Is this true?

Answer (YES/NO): NO